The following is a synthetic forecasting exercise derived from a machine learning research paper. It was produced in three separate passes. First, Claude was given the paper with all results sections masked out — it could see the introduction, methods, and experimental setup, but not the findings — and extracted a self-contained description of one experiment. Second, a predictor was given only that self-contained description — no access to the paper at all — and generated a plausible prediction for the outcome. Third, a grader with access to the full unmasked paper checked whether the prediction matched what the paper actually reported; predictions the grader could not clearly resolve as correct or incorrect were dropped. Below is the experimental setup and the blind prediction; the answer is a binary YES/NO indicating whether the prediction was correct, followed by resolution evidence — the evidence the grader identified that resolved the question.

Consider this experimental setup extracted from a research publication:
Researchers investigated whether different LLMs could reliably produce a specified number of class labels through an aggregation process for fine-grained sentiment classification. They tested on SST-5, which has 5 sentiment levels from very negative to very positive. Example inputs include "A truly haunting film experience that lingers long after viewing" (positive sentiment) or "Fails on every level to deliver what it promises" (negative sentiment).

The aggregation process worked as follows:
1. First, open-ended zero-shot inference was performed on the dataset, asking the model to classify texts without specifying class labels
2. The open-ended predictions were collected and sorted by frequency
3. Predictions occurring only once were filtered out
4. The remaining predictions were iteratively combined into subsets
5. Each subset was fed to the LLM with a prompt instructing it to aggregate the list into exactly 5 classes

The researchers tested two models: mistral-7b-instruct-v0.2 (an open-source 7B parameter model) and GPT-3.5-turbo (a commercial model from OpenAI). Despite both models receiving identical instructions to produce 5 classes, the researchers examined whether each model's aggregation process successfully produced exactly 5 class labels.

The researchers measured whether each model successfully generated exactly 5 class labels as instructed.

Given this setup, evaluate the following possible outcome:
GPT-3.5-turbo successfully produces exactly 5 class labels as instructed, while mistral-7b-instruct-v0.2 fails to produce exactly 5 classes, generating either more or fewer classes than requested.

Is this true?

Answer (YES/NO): NO